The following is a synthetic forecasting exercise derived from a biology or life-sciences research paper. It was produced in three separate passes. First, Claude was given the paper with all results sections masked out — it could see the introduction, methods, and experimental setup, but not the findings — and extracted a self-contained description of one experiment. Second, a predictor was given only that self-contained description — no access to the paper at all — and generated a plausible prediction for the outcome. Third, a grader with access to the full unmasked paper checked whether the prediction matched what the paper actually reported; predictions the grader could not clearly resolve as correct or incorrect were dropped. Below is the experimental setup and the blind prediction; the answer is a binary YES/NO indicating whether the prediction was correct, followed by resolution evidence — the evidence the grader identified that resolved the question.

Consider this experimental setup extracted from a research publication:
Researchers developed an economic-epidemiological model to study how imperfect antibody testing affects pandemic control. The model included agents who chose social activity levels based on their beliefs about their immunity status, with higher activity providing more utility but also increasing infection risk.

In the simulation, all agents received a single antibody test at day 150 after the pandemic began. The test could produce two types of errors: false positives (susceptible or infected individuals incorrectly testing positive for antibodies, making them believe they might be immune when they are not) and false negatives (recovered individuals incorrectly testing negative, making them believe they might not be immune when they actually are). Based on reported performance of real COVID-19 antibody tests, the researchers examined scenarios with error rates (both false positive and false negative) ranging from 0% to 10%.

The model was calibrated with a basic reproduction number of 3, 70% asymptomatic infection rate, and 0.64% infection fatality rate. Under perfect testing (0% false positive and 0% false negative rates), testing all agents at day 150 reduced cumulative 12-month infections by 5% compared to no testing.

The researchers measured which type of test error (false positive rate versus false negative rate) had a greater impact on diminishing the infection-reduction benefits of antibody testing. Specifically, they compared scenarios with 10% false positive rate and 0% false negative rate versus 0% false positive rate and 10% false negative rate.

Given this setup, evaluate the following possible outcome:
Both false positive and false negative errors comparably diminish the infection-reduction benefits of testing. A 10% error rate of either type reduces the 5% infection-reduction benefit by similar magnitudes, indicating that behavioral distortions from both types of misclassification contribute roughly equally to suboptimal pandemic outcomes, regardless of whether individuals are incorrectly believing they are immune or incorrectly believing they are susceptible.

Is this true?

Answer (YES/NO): NO